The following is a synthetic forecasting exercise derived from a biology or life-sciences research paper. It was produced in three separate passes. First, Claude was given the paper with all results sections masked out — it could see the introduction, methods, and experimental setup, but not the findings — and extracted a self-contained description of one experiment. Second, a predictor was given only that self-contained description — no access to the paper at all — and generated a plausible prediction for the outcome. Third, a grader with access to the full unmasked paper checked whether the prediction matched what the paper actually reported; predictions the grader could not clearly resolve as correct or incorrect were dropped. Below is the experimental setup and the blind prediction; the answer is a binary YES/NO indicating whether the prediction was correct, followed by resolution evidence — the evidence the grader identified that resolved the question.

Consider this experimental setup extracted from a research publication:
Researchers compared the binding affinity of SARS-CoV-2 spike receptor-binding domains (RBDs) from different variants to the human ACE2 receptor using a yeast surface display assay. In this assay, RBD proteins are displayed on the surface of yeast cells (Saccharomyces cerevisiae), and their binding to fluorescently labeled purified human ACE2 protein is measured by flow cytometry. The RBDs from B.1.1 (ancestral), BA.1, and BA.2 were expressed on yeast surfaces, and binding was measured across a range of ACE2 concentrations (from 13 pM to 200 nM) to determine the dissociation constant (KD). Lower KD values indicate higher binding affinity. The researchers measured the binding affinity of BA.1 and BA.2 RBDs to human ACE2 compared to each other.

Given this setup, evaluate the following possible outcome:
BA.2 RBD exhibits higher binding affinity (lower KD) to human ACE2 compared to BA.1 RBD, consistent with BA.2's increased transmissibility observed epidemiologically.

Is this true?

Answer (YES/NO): NO